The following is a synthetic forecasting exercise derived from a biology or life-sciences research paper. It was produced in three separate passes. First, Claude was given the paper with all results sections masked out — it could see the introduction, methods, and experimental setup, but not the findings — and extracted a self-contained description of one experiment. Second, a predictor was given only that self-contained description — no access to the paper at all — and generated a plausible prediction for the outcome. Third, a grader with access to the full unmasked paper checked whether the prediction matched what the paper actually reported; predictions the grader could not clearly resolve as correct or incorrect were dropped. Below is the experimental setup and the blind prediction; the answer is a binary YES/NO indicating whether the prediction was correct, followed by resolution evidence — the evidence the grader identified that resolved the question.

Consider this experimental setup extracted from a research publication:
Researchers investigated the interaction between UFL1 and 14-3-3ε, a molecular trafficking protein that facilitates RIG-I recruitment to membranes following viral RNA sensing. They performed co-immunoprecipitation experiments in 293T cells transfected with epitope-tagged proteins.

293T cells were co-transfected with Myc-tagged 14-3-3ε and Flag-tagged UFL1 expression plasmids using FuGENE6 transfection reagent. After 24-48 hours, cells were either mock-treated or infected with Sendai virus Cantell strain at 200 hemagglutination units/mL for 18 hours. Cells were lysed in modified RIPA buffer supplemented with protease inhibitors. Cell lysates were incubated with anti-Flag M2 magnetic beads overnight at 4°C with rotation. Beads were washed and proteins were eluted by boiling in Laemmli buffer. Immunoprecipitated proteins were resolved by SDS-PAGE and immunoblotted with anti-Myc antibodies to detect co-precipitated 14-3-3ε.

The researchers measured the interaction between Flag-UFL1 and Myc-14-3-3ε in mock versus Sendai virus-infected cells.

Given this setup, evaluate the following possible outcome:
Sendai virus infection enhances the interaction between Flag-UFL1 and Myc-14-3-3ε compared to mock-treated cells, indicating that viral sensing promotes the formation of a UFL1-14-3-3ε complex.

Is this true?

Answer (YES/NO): YES